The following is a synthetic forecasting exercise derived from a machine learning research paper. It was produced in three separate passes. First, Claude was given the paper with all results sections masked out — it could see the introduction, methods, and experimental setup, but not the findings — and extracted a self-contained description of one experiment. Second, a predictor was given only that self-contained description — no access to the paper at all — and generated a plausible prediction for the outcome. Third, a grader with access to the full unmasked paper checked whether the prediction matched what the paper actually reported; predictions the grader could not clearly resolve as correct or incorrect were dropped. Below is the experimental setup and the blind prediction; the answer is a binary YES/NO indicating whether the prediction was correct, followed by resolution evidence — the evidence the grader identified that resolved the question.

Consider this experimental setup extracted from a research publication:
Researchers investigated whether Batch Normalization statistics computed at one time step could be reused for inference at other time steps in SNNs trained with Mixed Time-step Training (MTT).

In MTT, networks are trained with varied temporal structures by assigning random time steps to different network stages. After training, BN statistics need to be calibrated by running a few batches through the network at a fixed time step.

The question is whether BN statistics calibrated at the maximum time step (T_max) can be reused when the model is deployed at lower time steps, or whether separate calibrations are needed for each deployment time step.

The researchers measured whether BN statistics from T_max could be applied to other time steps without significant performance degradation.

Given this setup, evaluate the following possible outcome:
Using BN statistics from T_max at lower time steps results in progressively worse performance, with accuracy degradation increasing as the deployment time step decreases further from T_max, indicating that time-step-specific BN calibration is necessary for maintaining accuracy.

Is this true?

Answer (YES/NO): NO